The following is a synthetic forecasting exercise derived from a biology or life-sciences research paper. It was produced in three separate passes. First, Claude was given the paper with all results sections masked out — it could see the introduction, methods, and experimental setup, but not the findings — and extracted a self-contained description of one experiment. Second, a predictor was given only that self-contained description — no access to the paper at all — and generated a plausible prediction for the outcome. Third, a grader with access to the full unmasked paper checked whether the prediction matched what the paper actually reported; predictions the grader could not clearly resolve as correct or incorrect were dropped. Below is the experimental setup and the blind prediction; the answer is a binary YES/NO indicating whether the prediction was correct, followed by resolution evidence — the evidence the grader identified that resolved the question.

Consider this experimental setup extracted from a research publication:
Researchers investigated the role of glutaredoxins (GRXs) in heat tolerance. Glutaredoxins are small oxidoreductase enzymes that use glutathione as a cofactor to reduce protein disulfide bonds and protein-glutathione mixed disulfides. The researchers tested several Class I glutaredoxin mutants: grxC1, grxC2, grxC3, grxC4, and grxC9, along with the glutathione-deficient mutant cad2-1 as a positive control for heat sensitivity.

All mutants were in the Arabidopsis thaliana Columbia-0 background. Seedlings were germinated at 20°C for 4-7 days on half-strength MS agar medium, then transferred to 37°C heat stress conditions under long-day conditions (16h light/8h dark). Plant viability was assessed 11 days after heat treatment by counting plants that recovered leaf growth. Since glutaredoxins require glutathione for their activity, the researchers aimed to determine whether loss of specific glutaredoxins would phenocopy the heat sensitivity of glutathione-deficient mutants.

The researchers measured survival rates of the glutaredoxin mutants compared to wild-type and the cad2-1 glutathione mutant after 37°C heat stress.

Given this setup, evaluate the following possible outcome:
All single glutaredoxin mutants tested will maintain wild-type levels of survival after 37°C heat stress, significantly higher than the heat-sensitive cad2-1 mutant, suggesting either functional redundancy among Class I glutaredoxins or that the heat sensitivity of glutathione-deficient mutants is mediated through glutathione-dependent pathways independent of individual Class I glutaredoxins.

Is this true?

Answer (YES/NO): YES